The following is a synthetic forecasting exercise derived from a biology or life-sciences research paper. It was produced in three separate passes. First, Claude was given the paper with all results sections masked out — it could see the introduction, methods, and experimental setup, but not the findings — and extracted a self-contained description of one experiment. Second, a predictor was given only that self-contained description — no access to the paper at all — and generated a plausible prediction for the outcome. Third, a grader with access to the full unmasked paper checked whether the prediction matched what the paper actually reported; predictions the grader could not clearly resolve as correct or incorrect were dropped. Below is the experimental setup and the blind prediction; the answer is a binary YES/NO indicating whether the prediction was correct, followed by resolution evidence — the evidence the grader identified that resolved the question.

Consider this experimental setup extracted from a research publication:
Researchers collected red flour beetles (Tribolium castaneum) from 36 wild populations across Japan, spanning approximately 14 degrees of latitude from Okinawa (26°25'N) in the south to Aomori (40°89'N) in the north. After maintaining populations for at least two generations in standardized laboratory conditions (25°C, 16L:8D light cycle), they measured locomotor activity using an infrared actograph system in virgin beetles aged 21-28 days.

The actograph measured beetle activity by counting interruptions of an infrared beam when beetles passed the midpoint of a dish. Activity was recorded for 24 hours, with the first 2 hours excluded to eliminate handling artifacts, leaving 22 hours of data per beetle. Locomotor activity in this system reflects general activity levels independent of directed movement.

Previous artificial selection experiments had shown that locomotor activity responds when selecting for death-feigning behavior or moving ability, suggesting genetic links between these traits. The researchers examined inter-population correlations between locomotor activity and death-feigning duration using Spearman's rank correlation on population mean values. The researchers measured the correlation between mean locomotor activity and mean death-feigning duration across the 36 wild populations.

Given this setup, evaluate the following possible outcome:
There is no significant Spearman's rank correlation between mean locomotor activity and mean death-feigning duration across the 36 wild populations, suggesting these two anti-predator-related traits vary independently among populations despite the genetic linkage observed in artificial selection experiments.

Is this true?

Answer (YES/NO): YES